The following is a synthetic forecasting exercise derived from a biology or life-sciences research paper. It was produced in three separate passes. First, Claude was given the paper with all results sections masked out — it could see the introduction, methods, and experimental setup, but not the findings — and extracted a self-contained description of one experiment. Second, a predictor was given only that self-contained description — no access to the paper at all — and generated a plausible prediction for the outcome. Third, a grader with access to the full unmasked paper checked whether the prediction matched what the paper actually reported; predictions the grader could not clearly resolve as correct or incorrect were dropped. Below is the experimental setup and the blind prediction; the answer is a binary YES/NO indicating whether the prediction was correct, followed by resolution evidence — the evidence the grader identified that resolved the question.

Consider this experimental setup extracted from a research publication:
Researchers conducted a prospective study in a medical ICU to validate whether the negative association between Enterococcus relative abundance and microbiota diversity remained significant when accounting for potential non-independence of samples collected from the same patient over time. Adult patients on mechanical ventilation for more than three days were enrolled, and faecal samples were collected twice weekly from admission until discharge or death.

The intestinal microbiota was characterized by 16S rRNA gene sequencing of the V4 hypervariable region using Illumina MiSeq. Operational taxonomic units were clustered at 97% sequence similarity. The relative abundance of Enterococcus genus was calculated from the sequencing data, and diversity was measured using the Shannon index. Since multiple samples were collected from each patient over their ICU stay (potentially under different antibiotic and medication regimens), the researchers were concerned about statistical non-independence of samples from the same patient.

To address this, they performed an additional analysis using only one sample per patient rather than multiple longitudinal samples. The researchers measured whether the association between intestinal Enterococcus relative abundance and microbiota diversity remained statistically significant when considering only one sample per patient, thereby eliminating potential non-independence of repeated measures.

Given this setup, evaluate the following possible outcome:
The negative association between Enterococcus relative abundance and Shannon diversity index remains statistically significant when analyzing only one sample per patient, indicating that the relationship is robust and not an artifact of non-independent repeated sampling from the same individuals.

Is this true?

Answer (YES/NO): YES